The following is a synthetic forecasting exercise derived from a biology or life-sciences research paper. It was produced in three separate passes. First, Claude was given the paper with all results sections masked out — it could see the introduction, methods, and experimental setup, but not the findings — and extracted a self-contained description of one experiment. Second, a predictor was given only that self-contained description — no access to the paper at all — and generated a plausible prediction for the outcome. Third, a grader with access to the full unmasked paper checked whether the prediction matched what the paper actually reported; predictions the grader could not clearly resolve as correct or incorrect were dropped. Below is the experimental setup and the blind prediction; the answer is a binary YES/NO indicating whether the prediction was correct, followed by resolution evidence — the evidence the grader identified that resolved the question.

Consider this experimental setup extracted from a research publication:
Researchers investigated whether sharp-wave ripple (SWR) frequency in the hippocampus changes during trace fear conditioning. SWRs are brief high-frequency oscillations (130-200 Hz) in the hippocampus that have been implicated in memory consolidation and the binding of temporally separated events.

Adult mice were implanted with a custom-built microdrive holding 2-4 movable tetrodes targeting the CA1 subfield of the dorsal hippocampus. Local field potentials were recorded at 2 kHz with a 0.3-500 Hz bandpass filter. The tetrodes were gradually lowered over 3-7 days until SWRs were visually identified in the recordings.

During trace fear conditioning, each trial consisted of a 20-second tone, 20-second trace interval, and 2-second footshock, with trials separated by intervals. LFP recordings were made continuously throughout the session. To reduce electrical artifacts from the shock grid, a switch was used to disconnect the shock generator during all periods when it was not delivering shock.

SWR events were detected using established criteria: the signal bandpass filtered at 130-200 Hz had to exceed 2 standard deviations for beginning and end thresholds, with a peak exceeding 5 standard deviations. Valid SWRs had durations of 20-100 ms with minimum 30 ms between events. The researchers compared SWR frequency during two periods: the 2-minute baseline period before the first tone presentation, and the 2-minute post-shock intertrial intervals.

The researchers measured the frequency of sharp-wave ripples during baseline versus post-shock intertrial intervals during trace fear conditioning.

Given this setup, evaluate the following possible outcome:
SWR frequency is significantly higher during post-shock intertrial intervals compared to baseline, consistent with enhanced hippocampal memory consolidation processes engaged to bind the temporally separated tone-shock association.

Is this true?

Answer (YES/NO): YES